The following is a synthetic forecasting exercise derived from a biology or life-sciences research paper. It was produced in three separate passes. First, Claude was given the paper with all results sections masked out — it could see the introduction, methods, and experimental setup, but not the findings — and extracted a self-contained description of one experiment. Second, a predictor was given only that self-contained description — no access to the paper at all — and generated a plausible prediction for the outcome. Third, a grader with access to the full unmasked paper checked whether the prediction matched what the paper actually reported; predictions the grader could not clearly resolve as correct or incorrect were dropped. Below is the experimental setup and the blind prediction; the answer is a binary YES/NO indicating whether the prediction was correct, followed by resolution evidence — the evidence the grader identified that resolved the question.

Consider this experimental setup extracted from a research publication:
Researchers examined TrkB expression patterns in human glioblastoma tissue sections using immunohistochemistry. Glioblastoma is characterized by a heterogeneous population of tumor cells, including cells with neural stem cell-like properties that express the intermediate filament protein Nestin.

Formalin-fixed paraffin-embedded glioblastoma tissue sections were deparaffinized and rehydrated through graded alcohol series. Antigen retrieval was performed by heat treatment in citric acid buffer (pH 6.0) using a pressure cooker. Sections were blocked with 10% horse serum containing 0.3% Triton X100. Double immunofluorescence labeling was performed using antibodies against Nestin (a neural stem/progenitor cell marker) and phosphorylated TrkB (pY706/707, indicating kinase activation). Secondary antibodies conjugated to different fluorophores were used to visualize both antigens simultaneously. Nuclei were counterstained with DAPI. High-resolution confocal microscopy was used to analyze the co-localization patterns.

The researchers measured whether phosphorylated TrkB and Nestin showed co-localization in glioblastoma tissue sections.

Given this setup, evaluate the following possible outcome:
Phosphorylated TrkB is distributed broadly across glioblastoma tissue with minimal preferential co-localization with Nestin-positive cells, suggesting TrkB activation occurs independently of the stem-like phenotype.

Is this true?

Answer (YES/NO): NO